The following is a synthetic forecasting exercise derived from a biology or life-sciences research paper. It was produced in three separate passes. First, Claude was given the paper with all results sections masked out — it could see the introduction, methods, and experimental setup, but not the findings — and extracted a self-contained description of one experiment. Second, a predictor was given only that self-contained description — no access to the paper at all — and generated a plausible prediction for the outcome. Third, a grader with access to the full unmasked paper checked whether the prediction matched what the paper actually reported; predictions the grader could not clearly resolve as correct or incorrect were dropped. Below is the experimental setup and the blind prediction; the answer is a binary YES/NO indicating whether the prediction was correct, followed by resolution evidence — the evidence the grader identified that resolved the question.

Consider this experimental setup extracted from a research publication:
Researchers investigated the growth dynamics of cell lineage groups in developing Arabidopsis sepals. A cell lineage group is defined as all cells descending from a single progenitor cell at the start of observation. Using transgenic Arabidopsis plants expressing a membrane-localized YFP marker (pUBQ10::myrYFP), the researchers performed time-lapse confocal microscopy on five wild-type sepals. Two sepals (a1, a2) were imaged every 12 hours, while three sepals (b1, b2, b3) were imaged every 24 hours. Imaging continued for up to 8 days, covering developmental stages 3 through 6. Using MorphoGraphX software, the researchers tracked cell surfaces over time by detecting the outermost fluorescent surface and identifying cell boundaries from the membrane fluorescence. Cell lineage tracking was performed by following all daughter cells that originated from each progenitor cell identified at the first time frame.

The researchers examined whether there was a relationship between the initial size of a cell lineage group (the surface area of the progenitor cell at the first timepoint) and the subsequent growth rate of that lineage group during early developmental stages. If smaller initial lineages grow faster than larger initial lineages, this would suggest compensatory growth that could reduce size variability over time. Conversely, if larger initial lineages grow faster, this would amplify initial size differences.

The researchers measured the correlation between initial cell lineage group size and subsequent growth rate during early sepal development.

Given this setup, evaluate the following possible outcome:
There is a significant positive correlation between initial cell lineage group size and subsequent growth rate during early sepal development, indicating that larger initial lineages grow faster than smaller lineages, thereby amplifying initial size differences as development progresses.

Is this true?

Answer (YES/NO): NO